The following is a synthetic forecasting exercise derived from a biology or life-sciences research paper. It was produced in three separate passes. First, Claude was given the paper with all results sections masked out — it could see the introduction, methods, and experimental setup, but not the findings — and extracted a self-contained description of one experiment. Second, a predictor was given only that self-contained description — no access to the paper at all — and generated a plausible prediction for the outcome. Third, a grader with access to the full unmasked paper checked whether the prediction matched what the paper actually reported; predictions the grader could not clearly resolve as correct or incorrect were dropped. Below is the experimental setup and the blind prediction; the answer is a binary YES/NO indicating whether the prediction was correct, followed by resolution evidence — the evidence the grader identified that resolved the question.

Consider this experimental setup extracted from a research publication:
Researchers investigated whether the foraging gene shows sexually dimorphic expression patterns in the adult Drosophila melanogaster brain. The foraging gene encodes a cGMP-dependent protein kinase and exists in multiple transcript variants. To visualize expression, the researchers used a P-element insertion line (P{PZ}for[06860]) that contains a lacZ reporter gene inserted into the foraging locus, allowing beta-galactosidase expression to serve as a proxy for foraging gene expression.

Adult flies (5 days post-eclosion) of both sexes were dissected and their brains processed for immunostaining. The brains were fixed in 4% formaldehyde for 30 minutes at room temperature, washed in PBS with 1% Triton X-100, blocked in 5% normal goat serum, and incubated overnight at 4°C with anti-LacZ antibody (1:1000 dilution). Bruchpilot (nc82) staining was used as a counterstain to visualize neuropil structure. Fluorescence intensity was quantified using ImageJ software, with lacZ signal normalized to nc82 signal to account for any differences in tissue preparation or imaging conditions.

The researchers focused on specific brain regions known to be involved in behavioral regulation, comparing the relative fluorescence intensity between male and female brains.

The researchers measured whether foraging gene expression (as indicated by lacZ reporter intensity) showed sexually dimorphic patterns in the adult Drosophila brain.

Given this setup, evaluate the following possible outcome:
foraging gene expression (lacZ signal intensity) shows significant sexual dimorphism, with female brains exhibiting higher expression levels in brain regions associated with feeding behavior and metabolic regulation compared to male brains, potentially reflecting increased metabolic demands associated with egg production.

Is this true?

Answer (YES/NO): NO